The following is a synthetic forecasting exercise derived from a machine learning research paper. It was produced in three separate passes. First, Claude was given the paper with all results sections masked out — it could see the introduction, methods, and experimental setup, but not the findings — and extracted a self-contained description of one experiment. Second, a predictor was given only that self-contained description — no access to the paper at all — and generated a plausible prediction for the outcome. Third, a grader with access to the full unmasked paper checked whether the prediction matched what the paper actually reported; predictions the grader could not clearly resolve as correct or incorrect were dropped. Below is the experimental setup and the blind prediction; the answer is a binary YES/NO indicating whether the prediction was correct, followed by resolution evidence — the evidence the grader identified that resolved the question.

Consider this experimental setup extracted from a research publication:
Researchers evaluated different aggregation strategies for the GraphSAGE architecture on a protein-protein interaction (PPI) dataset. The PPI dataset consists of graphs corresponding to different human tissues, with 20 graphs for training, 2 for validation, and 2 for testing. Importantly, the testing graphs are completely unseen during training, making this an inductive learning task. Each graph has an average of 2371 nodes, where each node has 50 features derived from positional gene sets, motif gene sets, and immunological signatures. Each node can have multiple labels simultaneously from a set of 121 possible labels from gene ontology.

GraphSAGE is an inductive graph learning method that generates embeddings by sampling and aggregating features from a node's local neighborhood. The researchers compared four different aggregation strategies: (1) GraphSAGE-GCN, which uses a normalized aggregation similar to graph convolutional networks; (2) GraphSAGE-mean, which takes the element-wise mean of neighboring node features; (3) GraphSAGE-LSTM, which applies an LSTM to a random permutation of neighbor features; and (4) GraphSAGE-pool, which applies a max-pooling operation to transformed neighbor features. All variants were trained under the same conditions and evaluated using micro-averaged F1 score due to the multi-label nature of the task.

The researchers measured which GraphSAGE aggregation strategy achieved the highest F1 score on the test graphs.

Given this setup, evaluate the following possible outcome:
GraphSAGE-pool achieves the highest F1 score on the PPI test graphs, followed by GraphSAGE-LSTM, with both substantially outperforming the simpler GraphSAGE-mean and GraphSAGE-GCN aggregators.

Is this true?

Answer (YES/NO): NO